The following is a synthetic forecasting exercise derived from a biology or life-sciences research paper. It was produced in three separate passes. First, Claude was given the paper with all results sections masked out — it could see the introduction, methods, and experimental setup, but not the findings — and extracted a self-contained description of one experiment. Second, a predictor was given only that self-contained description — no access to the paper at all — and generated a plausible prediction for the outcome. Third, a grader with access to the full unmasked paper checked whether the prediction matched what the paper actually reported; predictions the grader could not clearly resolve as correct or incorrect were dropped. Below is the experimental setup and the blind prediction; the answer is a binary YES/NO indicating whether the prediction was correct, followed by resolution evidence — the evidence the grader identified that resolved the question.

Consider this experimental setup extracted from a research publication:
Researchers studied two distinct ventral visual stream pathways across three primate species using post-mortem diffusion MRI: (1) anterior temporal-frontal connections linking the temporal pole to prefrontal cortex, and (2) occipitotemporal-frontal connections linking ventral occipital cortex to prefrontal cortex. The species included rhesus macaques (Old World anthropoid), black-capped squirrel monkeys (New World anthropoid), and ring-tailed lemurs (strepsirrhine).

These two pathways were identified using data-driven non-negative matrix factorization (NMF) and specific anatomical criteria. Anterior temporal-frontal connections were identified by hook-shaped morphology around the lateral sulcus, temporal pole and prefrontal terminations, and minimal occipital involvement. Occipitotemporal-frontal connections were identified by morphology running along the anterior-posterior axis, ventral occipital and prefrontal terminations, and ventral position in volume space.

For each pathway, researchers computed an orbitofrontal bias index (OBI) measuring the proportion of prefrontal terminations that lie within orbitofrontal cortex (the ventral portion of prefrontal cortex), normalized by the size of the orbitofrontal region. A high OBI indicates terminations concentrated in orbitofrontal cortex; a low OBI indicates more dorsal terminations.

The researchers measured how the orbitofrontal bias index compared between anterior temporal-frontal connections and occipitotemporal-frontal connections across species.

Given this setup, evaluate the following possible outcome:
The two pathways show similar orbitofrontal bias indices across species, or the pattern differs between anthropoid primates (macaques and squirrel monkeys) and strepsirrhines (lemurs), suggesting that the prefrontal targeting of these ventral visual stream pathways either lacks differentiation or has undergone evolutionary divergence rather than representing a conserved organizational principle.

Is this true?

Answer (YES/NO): NO